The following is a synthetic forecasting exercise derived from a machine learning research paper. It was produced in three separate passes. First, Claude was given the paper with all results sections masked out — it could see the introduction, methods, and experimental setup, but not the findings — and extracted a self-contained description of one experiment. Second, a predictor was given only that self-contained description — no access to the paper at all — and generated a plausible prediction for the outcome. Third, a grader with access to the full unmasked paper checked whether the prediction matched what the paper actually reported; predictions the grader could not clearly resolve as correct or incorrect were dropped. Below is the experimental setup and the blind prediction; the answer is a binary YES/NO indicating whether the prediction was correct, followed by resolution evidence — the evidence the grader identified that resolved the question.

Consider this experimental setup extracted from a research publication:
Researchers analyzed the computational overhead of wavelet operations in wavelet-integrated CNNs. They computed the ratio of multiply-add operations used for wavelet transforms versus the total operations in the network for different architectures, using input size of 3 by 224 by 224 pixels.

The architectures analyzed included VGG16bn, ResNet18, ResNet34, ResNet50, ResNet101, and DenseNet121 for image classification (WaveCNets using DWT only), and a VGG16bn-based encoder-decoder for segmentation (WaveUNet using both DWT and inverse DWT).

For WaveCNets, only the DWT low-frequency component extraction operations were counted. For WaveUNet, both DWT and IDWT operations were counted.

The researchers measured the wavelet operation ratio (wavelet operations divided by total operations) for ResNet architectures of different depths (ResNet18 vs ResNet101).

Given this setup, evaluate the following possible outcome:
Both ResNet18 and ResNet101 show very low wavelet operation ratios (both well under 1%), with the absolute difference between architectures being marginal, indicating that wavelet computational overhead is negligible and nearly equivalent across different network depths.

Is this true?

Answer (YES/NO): NO